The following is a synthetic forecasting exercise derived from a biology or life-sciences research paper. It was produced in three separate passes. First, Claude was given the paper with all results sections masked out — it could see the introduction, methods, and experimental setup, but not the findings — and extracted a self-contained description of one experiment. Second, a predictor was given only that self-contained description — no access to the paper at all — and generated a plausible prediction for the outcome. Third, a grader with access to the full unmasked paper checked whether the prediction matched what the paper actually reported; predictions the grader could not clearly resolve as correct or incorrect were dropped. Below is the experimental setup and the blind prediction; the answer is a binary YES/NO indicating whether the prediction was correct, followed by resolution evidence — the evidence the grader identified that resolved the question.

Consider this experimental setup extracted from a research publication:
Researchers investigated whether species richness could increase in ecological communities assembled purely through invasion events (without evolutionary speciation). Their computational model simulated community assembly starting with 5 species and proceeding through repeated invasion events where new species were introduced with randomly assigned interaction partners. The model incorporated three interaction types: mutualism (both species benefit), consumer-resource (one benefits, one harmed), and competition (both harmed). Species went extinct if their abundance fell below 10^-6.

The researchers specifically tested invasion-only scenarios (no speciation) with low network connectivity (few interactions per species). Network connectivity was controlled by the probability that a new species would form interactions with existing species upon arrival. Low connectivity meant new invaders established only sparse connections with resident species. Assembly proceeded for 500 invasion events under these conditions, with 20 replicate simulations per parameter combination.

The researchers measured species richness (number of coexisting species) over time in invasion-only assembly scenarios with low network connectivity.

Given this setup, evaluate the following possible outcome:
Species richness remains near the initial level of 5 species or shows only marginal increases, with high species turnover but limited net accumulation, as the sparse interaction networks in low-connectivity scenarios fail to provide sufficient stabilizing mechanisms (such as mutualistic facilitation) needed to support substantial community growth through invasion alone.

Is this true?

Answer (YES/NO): NO